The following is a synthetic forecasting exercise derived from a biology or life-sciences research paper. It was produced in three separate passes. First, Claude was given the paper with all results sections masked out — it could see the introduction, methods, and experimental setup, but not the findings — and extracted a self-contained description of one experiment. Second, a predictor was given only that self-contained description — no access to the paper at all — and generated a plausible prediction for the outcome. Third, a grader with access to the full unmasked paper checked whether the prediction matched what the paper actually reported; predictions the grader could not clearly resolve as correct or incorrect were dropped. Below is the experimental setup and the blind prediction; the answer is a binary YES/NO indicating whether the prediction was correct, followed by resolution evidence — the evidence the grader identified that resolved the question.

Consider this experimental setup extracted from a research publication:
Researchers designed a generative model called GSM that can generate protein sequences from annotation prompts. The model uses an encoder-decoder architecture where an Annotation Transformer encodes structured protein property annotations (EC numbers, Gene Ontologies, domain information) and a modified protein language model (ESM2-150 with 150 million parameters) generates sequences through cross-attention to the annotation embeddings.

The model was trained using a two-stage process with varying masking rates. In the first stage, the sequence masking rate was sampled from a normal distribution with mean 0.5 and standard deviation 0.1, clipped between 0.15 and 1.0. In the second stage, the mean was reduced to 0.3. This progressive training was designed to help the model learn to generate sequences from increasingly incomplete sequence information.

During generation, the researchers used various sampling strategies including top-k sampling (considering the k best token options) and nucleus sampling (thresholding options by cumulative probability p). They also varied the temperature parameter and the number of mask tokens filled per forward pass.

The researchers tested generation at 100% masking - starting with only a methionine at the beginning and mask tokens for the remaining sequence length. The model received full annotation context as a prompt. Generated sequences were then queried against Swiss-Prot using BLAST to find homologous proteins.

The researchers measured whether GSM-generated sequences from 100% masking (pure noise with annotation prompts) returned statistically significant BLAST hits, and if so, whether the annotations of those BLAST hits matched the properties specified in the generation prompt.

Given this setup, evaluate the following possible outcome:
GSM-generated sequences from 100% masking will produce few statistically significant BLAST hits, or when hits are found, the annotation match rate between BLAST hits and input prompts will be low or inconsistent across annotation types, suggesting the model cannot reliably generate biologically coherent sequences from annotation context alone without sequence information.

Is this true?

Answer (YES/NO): NO